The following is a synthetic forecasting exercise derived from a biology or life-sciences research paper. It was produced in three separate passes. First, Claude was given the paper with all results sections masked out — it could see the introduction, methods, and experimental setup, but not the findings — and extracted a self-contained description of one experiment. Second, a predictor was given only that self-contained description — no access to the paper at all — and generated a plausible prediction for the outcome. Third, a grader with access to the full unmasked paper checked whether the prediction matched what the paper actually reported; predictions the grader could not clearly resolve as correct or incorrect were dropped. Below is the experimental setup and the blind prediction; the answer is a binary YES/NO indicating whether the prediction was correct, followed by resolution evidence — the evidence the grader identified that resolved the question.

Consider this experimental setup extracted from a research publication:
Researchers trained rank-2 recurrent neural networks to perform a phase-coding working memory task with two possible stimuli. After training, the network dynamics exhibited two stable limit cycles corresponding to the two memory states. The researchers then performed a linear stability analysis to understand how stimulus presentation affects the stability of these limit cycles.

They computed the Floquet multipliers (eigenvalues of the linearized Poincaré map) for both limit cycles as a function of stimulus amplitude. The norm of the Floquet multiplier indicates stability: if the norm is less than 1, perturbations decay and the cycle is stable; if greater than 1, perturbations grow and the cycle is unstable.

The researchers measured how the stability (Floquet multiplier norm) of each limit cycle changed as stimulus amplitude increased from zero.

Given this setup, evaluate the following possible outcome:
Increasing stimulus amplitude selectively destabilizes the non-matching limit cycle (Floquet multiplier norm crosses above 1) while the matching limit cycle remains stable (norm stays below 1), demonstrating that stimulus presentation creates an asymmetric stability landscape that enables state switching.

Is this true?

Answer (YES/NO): YES